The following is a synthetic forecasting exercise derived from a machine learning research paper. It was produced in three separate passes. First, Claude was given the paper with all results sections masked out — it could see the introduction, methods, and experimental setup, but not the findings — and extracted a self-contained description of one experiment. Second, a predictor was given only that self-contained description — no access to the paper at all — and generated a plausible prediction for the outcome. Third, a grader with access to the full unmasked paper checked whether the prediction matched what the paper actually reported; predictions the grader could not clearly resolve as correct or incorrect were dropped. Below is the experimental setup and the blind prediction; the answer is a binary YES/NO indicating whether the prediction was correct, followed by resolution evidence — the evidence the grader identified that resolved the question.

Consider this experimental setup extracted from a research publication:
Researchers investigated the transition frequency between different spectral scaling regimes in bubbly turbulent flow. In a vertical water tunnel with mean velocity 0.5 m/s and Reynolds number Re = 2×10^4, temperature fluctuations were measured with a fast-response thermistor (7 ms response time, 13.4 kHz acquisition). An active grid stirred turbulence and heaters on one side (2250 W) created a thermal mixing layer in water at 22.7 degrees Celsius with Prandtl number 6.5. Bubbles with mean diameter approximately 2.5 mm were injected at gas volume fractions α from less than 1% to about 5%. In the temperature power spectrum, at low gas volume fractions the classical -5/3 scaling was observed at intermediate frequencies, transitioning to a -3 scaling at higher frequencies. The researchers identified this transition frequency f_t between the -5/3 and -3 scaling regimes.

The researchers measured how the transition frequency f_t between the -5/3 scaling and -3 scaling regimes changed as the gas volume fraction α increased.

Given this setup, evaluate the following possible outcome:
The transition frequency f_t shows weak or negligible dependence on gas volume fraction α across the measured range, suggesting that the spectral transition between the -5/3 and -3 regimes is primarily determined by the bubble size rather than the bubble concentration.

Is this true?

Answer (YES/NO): NO